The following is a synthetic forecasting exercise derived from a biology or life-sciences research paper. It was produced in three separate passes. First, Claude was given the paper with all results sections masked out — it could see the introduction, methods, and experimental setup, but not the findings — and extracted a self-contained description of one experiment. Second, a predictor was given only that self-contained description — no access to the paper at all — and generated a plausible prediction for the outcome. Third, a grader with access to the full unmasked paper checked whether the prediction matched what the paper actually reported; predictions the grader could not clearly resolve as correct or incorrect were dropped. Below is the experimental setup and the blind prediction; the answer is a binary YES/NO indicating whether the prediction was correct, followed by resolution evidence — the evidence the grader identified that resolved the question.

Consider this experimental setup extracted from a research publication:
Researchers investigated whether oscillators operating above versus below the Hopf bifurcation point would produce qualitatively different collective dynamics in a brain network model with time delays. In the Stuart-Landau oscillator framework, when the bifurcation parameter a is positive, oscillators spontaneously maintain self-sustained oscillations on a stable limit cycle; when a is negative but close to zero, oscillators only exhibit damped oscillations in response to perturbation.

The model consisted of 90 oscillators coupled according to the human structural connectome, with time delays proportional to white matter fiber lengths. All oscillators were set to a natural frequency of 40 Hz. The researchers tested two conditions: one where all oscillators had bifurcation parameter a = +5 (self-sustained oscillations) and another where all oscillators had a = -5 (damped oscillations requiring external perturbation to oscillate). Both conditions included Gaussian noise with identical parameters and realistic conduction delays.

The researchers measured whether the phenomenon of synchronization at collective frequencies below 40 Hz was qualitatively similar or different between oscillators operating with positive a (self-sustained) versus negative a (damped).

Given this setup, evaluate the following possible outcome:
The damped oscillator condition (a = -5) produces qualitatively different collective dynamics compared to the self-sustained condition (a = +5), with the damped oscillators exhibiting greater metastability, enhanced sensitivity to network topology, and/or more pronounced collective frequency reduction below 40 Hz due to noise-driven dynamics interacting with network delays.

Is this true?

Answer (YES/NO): NO